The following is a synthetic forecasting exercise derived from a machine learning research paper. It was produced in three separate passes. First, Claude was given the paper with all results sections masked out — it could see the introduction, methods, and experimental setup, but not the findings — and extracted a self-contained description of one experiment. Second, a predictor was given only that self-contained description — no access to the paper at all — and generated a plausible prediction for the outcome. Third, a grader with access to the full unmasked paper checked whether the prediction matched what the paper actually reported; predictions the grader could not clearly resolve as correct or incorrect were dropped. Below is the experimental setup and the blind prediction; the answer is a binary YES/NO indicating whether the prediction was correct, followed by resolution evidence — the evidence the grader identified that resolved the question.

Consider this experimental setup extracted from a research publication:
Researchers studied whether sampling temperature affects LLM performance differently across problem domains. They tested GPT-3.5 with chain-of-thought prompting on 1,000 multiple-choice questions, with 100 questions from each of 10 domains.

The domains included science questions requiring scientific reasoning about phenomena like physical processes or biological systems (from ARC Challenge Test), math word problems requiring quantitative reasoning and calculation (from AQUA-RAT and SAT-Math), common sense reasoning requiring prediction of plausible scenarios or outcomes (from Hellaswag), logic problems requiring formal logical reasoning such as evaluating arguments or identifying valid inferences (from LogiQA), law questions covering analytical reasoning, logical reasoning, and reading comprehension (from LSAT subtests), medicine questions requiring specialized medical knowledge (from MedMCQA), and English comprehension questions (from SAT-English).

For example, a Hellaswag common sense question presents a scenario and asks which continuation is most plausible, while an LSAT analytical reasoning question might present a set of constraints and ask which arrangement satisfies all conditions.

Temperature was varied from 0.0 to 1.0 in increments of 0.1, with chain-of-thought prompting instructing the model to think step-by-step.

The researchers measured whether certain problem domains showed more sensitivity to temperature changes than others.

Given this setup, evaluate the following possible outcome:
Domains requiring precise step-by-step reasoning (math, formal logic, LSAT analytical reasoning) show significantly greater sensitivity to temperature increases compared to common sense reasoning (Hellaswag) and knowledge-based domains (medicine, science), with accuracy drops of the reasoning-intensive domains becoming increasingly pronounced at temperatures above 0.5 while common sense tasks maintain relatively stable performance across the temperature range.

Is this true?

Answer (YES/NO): NO